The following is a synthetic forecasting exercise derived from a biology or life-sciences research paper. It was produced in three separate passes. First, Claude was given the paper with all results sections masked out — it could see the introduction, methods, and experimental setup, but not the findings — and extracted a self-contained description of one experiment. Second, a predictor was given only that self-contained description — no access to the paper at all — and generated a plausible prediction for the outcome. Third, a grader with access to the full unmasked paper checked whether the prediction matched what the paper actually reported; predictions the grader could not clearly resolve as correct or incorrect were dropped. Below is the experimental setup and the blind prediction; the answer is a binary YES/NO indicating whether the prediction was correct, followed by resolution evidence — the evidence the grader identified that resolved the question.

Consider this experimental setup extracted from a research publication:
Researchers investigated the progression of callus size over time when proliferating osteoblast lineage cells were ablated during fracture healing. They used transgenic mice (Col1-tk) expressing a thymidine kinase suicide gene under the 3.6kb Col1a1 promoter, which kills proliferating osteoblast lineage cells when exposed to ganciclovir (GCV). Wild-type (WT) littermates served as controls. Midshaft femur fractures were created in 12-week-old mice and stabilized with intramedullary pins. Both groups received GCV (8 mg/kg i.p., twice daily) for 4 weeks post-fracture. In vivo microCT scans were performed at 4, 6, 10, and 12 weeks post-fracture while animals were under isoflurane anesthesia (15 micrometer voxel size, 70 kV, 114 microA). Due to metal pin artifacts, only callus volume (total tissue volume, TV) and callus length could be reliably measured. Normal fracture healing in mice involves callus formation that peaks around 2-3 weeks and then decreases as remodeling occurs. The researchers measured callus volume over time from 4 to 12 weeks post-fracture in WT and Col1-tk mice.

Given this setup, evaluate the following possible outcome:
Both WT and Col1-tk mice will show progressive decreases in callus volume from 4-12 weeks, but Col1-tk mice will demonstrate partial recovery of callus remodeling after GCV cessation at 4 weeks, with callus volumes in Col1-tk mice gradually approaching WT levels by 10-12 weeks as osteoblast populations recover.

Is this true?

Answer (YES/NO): NO